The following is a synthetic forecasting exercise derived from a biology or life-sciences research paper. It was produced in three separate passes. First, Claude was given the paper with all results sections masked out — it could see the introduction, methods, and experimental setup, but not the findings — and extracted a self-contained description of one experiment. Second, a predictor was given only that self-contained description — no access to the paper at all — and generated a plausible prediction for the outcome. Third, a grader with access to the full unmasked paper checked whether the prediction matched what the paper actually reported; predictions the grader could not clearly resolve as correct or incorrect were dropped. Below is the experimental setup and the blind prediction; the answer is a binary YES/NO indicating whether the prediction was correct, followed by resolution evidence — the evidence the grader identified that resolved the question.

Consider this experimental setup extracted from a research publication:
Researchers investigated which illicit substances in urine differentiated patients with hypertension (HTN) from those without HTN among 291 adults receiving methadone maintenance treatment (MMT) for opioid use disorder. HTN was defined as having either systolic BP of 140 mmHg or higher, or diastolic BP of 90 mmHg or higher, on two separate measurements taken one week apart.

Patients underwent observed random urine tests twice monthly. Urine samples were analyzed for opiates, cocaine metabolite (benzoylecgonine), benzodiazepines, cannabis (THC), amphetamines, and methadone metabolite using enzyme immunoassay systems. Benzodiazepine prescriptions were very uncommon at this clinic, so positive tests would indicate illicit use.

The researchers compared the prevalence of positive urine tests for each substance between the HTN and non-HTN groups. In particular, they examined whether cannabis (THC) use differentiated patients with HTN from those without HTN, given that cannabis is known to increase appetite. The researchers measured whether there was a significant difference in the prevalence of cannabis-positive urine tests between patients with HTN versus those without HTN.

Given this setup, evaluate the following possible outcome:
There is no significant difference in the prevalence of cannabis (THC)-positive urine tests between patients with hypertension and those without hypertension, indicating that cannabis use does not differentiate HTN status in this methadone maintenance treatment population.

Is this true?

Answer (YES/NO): YES